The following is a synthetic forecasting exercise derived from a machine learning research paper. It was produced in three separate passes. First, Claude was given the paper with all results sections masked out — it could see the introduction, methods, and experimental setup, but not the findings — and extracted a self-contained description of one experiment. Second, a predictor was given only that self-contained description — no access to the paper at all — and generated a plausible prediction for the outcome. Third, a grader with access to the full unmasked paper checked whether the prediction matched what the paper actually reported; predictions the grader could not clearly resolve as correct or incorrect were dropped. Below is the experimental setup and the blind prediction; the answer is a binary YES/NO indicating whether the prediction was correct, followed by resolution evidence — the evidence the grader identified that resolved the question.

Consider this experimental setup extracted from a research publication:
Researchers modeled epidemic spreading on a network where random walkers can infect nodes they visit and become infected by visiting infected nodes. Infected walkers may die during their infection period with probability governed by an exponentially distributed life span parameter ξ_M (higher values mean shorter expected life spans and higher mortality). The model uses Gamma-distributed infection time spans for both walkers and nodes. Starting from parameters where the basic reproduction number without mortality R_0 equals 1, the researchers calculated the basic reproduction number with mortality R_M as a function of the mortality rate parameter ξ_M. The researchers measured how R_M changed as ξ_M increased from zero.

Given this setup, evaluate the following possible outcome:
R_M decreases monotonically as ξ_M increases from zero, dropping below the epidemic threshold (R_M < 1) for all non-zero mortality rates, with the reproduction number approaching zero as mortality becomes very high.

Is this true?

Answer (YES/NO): YES